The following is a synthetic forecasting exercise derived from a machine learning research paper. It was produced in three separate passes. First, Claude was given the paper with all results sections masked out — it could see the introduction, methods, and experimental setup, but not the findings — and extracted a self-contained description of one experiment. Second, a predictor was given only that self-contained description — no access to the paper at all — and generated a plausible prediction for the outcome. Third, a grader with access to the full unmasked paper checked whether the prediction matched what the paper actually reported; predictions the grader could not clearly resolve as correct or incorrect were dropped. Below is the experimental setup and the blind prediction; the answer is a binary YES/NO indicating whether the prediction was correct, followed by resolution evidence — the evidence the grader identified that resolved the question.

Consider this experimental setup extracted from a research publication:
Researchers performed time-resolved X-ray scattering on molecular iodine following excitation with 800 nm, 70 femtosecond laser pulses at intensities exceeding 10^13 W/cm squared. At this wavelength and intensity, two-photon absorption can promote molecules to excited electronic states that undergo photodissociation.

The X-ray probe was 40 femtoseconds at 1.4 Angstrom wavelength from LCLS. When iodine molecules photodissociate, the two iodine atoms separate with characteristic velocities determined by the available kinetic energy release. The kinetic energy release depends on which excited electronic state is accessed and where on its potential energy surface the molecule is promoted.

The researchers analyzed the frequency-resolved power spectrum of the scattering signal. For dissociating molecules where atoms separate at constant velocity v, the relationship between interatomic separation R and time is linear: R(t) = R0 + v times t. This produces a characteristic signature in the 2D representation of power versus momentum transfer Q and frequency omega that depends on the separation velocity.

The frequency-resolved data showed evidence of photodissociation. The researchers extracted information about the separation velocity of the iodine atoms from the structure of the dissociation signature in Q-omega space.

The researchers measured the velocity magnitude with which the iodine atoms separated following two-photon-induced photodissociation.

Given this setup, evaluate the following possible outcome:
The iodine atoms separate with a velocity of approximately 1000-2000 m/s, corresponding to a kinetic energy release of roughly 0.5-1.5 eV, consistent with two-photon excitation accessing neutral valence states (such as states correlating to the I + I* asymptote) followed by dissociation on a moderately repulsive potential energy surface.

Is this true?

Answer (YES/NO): NO